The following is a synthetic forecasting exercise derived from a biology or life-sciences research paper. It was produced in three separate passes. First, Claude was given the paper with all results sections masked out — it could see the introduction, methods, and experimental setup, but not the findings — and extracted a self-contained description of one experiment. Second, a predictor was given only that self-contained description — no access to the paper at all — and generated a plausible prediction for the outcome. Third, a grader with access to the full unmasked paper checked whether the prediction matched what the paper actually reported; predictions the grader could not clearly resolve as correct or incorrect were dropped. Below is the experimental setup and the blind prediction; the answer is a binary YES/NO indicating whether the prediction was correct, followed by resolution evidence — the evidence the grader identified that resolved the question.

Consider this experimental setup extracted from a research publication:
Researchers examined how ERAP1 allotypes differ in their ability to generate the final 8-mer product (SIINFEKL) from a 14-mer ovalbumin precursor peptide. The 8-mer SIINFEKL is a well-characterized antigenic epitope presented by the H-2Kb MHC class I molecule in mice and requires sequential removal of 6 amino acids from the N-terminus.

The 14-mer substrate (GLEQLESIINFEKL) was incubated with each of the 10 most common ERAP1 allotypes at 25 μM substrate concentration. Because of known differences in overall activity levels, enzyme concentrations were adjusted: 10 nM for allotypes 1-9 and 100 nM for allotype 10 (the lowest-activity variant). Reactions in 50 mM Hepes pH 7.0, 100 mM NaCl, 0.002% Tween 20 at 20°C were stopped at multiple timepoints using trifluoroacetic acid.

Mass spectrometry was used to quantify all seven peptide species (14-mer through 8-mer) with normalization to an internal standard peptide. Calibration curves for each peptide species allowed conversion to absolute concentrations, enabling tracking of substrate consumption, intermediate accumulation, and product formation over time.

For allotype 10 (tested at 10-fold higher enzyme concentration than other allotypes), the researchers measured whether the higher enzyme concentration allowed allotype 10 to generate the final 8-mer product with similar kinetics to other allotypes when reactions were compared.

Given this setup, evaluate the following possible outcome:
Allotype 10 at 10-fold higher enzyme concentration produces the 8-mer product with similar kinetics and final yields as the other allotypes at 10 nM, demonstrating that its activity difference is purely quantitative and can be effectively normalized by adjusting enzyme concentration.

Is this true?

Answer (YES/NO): NO